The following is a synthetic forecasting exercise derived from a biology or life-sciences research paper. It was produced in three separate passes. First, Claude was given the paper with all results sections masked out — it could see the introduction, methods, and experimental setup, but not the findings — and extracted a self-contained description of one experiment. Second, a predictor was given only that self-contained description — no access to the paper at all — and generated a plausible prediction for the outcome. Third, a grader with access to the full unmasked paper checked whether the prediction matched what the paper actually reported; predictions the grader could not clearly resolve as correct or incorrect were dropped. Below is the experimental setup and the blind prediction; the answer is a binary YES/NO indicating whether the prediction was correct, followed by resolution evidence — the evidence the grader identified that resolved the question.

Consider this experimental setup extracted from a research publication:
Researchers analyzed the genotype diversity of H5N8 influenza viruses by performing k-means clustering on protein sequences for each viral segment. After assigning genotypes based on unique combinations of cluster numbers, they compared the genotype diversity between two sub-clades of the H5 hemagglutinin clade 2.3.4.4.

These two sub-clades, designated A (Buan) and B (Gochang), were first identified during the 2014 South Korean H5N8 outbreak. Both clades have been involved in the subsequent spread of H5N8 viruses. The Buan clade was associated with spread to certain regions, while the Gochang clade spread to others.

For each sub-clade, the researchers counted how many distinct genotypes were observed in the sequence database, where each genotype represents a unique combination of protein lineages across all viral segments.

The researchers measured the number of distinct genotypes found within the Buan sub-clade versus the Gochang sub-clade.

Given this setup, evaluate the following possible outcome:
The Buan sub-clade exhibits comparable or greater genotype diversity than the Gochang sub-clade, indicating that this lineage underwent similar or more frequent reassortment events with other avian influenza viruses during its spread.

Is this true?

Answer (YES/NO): NO